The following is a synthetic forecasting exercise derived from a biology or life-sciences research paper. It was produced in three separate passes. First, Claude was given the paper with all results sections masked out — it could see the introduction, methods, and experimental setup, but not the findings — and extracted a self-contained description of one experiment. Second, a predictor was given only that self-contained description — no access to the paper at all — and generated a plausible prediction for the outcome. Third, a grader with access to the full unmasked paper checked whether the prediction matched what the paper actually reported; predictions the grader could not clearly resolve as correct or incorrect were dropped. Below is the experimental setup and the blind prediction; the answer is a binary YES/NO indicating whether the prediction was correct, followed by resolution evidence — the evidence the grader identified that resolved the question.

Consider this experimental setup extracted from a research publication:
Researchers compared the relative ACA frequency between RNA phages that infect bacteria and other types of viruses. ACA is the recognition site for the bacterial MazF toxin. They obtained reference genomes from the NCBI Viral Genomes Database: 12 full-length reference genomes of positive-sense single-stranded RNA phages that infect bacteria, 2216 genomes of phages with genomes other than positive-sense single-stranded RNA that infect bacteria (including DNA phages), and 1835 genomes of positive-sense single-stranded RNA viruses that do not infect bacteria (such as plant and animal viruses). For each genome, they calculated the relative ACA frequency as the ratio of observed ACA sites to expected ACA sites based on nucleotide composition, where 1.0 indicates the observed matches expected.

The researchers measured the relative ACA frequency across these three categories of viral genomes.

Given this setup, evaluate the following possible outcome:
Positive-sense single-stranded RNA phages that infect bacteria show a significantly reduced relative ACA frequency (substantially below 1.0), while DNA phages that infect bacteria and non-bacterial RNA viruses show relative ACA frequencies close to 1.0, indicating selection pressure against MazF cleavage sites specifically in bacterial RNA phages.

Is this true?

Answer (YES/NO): YES